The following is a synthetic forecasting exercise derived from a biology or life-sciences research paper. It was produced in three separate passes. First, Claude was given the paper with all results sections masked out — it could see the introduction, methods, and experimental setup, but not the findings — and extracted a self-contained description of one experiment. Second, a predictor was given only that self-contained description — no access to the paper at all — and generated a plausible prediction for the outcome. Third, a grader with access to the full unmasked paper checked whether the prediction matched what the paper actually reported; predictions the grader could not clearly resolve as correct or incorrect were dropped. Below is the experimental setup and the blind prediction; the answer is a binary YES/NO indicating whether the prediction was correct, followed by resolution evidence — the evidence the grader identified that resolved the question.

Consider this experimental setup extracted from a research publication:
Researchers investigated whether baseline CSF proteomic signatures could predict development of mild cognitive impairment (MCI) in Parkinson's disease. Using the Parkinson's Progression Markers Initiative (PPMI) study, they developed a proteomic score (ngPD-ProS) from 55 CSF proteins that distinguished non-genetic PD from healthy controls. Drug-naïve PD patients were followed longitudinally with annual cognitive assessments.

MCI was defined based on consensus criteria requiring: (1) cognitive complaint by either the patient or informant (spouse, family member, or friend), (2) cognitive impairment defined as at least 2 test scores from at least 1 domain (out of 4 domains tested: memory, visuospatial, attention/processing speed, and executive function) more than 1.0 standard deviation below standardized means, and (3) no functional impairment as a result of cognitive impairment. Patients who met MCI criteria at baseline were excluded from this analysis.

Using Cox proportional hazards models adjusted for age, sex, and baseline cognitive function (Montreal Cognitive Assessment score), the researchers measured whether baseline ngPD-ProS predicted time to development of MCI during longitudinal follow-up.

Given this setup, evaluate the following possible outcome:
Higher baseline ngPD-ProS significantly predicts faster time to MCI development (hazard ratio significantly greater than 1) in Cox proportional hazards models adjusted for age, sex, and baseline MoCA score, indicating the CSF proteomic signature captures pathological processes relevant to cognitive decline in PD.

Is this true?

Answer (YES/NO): YES